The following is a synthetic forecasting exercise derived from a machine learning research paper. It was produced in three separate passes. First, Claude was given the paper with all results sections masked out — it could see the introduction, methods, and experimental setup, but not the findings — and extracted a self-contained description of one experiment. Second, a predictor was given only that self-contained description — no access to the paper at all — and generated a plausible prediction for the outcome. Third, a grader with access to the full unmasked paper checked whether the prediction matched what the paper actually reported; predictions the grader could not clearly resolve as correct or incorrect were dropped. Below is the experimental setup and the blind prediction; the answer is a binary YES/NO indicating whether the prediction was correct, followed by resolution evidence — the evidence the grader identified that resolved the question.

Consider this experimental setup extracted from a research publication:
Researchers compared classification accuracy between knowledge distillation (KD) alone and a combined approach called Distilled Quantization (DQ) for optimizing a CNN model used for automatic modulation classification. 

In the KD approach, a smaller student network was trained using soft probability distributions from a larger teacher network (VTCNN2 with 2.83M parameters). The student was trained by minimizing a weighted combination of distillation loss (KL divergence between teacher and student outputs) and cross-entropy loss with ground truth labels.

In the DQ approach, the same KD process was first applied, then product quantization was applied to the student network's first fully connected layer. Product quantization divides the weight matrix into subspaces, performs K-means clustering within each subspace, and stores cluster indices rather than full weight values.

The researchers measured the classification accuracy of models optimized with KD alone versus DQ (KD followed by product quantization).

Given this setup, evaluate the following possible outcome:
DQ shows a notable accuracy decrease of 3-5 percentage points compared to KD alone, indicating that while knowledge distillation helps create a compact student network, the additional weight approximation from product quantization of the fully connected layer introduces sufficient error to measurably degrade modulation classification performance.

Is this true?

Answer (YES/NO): NO